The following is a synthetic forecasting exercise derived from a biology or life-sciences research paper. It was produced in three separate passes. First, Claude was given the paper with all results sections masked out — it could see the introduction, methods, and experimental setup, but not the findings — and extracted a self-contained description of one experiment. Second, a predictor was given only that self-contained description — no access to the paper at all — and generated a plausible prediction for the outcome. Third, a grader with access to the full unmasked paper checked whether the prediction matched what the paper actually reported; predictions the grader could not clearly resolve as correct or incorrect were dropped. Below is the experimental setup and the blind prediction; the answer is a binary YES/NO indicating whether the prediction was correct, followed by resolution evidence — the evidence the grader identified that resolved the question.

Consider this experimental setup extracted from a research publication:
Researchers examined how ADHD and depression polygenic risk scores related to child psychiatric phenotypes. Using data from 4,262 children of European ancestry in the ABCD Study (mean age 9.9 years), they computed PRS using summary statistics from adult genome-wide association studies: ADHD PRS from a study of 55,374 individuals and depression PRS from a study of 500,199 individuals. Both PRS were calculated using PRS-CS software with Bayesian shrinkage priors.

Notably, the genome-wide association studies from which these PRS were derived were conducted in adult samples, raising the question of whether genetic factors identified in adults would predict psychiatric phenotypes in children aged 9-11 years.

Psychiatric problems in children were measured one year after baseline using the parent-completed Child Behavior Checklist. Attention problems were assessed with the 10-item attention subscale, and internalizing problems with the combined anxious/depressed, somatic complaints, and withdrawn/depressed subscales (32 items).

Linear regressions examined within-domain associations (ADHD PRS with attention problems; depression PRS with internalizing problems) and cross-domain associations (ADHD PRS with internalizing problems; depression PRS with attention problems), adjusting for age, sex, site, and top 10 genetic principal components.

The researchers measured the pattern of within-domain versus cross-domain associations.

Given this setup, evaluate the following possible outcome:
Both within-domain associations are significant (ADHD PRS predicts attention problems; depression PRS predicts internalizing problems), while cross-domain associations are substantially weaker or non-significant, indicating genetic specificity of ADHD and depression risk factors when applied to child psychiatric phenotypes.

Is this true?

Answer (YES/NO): NO